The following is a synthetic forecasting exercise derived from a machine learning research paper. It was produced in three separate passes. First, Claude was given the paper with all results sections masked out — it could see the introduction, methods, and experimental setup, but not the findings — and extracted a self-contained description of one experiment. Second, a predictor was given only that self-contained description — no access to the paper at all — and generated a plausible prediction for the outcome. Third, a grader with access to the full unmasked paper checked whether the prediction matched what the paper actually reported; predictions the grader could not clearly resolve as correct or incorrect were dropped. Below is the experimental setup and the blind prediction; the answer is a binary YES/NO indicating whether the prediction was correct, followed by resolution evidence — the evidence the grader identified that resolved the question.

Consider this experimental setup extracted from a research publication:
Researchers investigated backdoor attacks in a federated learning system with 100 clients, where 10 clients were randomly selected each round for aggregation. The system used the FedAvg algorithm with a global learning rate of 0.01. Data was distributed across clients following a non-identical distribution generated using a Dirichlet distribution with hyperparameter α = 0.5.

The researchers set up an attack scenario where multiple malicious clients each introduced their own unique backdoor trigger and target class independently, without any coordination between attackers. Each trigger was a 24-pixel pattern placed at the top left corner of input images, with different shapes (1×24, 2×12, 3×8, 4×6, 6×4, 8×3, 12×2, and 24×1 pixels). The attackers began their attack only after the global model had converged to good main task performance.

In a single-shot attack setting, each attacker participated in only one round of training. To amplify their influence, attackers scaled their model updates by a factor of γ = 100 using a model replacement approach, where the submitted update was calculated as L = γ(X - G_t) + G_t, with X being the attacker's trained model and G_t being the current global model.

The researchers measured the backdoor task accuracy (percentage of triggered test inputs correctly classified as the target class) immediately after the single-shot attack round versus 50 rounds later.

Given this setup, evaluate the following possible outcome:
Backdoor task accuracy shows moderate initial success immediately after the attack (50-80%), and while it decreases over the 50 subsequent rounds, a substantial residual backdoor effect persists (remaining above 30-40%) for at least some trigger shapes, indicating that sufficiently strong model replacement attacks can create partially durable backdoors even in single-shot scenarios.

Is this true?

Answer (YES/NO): NO